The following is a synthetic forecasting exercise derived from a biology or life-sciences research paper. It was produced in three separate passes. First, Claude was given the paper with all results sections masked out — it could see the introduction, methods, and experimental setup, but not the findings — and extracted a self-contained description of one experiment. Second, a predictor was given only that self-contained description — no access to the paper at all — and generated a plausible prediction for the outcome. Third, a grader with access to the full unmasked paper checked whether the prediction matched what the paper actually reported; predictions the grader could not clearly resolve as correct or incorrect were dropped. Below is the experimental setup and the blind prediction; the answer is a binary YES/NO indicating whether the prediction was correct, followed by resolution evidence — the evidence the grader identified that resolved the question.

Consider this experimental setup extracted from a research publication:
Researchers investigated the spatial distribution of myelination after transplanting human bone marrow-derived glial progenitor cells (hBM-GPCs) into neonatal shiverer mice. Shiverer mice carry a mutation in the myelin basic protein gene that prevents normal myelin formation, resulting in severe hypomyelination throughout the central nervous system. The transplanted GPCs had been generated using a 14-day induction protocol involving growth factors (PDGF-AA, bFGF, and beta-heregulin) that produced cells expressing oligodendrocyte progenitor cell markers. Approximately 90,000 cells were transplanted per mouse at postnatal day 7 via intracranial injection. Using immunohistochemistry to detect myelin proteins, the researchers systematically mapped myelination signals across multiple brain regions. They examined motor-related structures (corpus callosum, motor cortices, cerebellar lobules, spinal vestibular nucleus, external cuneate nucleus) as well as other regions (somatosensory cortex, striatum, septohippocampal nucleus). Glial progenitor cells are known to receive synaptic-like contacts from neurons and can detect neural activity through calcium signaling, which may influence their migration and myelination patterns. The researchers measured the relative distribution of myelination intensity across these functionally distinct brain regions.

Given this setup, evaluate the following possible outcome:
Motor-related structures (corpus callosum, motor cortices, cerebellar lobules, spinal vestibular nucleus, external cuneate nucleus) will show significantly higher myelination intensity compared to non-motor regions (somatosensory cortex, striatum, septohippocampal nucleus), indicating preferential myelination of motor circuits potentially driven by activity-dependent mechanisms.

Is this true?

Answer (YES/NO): NO